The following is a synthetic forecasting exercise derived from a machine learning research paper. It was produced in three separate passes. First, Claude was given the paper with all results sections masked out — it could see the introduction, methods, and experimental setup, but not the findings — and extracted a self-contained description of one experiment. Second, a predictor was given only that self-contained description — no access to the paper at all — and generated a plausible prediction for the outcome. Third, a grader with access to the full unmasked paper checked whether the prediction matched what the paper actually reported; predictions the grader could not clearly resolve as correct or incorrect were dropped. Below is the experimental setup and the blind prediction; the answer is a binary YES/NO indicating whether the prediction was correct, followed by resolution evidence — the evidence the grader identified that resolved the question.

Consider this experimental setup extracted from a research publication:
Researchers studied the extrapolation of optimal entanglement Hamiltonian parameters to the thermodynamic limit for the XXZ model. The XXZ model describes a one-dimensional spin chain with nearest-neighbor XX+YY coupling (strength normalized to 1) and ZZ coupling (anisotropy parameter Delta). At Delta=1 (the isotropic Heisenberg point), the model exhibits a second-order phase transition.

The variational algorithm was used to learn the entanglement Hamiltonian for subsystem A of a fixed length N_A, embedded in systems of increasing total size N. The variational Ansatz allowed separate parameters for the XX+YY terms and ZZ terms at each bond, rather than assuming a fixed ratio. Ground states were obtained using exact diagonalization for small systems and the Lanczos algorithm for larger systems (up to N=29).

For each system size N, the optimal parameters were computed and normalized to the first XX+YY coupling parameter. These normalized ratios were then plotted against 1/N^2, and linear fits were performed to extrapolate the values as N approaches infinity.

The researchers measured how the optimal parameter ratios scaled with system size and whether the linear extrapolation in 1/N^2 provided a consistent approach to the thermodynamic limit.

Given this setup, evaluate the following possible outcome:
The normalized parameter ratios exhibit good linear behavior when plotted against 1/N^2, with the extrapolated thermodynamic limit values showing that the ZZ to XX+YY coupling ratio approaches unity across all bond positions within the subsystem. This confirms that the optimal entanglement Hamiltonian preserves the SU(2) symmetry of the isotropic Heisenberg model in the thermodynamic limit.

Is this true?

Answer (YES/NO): NO